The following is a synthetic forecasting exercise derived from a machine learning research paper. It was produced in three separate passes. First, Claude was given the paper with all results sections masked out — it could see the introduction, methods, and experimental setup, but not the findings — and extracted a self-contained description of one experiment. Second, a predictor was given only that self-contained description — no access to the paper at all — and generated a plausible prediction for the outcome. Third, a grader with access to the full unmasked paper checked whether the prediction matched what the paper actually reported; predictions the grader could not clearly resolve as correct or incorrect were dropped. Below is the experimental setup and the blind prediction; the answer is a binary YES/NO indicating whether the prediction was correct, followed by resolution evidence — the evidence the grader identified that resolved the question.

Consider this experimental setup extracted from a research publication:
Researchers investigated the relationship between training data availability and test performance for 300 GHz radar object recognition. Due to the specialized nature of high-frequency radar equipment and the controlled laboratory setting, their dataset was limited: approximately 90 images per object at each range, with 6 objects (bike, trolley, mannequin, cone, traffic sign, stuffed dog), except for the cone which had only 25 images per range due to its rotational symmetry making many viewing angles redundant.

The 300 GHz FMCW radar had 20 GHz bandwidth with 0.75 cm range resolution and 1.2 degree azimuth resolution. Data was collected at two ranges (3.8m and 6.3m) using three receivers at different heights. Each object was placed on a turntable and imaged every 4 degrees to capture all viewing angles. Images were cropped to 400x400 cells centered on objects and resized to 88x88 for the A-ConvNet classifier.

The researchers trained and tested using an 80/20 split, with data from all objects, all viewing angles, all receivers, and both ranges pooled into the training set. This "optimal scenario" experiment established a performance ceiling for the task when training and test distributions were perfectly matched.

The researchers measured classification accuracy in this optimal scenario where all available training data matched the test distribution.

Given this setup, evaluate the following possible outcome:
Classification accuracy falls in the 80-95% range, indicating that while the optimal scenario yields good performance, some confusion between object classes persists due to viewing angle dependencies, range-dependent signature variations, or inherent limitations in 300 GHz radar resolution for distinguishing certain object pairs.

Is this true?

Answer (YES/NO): NO